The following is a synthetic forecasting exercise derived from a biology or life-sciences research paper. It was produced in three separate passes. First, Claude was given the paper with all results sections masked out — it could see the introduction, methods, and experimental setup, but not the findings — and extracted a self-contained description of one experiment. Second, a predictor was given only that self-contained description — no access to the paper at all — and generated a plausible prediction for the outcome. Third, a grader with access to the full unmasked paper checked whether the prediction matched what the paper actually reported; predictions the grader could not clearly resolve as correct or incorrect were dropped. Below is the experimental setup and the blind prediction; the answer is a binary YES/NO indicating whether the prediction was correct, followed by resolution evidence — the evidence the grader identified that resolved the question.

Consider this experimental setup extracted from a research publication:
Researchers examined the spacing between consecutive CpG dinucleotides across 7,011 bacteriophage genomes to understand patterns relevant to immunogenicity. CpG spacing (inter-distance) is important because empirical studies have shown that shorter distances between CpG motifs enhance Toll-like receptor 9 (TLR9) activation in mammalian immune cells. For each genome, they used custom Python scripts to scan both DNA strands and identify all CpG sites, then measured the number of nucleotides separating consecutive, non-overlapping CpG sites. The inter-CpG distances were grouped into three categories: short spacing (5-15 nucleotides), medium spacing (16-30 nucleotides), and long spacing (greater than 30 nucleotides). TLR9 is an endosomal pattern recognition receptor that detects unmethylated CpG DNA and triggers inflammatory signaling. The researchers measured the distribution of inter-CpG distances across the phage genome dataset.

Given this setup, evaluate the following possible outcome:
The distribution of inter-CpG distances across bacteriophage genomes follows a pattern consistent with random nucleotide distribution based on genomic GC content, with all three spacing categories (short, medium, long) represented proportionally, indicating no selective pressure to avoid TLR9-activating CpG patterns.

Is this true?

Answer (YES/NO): NO